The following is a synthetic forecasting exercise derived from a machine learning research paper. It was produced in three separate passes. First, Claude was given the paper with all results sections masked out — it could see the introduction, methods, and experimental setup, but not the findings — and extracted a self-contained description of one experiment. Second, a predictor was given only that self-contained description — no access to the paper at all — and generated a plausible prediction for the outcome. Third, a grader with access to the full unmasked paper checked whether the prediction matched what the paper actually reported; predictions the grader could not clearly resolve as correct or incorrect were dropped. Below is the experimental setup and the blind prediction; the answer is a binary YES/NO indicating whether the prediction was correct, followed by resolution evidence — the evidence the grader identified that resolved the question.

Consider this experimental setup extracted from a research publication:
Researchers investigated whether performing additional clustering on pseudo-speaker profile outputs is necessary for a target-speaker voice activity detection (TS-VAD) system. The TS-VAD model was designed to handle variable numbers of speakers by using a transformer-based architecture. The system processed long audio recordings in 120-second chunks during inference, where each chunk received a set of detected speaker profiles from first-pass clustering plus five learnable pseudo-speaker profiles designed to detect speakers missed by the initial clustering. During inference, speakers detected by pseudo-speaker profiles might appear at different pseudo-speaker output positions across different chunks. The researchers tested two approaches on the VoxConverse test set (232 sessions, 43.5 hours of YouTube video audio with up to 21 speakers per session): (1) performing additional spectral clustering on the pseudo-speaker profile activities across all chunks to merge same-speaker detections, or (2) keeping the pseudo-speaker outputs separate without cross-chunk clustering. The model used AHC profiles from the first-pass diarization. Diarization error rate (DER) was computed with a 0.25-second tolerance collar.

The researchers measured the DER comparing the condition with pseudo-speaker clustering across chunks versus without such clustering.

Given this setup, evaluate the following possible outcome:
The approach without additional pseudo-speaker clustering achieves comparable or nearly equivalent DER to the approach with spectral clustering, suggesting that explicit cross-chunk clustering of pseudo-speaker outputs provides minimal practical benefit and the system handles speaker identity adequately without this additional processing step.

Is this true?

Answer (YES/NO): NO